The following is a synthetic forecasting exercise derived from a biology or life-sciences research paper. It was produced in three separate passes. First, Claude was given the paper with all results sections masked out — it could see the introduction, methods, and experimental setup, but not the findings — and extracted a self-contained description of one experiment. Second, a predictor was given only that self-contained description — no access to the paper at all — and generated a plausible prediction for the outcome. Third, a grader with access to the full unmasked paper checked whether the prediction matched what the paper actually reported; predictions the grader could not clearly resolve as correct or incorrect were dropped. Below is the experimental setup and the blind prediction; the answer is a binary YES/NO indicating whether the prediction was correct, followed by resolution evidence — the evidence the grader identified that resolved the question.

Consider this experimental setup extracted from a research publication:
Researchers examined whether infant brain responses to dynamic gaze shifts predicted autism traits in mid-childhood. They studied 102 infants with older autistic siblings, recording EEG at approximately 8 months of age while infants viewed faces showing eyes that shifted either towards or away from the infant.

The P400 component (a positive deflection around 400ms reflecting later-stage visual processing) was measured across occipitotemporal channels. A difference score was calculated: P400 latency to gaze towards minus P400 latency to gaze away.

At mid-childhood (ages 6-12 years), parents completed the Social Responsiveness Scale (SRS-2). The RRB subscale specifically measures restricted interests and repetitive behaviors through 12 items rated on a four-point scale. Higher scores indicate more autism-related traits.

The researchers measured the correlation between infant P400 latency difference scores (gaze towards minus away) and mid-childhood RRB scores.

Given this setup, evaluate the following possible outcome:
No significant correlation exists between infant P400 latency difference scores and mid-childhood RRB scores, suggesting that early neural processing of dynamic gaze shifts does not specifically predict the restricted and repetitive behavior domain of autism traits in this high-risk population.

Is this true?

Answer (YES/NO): NO